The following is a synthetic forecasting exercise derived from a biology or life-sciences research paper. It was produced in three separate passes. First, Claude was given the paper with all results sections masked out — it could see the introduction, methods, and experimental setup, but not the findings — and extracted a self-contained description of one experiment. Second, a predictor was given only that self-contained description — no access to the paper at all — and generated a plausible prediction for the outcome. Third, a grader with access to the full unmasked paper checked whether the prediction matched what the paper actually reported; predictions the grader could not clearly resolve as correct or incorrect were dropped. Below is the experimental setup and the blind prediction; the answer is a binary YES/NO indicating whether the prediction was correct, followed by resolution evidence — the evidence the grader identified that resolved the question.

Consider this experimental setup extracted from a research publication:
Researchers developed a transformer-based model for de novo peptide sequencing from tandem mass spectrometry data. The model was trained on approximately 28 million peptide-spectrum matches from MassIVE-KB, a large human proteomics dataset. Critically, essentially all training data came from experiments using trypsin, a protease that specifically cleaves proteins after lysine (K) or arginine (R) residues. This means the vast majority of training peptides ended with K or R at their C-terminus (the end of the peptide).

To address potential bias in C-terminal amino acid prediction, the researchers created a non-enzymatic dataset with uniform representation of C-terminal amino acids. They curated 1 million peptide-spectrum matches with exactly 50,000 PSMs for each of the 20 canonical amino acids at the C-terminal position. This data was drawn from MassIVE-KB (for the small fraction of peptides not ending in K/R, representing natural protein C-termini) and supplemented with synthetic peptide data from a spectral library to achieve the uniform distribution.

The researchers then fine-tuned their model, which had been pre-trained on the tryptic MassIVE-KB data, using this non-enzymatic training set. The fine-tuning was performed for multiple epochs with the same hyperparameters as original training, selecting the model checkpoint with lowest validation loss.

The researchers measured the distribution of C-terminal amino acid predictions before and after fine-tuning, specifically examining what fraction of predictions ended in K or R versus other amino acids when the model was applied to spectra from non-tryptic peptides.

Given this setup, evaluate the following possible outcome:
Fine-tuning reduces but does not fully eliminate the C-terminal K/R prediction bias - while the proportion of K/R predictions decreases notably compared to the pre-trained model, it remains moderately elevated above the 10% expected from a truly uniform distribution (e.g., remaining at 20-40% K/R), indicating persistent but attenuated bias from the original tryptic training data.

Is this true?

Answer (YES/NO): NO